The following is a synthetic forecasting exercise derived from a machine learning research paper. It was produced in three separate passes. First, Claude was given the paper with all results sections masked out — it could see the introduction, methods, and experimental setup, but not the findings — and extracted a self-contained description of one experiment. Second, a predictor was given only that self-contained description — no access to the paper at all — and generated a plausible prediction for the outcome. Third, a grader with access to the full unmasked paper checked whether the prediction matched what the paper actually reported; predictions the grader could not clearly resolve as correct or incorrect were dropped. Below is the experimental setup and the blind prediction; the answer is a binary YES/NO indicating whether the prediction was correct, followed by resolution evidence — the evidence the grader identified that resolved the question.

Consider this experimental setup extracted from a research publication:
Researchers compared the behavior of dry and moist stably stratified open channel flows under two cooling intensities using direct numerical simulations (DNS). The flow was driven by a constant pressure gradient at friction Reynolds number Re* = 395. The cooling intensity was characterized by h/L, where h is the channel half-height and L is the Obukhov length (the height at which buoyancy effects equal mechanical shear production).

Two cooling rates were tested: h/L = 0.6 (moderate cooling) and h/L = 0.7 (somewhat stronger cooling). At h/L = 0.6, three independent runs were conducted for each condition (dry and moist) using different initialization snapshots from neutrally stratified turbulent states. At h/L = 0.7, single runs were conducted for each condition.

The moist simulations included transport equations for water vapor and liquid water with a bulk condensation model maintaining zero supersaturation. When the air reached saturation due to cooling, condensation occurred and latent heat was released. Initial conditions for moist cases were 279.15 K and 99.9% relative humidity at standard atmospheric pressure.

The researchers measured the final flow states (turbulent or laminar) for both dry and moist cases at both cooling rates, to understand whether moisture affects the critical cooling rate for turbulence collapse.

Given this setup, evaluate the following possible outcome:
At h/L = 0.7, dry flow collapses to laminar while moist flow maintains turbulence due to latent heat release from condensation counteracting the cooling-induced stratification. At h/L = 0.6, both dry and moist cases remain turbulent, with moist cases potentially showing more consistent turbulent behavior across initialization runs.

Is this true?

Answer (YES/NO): NO